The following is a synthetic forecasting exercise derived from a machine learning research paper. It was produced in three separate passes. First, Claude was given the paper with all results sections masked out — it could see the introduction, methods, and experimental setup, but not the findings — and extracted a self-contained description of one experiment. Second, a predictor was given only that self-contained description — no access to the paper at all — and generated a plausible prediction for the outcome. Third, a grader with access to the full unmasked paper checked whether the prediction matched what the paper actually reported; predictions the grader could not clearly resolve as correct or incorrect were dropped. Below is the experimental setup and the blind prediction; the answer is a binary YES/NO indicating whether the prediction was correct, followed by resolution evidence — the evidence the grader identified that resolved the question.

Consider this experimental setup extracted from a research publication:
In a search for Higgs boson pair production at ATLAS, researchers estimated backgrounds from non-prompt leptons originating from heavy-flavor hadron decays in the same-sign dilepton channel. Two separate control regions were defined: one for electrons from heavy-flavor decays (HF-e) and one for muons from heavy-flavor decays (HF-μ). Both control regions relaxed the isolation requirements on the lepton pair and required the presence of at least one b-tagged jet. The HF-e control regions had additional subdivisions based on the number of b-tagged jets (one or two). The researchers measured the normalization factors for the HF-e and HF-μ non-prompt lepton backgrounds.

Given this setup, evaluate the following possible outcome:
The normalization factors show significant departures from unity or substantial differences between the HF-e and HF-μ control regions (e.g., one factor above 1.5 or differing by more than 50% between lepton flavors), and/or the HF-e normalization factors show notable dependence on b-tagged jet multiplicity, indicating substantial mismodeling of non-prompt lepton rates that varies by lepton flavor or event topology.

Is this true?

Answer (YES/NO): YES